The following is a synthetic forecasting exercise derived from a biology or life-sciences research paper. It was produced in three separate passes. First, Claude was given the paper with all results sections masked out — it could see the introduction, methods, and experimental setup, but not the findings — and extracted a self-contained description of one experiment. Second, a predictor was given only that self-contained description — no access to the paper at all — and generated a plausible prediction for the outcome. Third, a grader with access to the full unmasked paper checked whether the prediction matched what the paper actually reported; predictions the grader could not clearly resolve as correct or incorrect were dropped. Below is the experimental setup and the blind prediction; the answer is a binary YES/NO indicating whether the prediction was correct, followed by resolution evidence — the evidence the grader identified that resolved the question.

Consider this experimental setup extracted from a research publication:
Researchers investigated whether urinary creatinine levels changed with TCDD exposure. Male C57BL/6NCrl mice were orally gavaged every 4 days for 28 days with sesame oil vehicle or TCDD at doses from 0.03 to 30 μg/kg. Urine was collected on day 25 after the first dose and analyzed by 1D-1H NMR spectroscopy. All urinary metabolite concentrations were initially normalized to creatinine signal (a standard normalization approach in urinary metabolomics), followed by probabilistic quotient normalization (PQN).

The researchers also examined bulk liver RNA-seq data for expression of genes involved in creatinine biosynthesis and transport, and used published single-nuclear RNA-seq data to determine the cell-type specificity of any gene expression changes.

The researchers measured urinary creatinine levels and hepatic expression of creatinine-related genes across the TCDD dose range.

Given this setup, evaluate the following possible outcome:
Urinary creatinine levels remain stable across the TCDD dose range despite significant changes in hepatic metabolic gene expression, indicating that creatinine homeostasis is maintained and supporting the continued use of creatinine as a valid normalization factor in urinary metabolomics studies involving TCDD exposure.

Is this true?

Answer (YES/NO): YES